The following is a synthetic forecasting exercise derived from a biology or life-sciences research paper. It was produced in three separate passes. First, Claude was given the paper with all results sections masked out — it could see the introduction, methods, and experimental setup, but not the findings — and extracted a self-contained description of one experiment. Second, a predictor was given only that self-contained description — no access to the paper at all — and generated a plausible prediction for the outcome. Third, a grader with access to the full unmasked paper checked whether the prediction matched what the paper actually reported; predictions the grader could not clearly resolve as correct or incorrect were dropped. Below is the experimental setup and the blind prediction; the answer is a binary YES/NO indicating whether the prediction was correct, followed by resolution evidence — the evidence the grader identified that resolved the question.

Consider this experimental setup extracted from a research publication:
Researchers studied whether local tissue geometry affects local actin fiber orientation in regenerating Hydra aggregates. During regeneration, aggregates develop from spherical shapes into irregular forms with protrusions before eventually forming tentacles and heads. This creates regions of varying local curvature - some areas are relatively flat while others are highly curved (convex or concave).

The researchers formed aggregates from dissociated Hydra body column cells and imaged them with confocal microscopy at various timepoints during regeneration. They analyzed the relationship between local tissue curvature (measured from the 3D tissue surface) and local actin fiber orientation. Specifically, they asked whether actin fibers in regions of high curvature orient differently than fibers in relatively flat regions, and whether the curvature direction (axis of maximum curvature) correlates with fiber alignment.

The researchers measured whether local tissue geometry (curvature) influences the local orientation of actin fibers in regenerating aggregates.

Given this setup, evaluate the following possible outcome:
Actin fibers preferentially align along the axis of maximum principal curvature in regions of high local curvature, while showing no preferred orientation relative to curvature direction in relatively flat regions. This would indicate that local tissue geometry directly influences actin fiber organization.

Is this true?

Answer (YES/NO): NO